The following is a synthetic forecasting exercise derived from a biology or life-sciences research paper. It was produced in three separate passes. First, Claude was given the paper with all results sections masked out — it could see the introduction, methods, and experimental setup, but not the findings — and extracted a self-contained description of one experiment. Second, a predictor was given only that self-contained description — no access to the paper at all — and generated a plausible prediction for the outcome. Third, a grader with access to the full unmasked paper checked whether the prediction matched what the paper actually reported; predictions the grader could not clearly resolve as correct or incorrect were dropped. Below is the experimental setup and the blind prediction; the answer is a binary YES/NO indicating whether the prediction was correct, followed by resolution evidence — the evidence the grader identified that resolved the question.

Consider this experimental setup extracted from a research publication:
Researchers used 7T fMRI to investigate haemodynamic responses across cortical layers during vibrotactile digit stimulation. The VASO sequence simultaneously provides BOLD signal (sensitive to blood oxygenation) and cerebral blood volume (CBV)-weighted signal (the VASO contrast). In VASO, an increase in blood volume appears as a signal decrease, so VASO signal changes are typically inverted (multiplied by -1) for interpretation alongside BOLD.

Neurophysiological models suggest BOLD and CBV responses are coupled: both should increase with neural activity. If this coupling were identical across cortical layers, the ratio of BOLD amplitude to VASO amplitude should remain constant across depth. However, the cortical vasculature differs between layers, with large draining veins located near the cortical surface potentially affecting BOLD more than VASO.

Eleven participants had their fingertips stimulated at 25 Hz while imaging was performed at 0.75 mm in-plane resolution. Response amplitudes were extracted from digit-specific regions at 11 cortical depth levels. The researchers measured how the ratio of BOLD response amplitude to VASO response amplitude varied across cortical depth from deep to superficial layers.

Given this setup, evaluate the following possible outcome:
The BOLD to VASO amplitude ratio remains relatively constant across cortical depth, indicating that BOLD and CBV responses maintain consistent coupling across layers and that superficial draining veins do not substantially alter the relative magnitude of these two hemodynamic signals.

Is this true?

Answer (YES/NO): NO